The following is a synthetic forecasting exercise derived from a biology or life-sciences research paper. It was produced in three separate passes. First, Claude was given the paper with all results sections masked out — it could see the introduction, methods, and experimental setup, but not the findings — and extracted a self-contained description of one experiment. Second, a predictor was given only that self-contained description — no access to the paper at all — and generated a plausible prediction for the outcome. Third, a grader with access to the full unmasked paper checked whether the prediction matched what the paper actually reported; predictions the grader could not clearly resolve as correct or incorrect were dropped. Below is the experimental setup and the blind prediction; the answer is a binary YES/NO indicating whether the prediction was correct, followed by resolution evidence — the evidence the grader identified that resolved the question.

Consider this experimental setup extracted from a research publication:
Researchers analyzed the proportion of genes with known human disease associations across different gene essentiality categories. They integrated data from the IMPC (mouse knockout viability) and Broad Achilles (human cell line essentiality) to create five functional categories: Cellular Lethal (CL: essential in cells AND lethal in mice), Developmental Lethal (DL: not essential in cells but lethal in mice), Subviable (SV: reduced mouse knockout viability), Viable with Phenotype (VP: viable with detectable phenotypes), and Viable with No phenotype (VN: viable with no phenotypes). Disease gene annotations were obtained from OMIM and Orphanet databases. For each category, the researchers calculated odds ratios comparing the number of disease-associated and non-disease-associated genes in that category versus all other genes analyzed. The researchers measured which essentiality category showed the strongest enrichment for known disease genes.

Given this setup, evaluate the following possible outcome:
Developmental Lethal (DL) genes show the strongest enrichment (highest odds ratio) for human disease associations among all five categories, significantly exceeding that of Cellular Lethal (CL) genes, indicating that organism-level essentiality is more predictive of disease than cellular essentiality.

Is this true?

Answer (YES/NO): YES